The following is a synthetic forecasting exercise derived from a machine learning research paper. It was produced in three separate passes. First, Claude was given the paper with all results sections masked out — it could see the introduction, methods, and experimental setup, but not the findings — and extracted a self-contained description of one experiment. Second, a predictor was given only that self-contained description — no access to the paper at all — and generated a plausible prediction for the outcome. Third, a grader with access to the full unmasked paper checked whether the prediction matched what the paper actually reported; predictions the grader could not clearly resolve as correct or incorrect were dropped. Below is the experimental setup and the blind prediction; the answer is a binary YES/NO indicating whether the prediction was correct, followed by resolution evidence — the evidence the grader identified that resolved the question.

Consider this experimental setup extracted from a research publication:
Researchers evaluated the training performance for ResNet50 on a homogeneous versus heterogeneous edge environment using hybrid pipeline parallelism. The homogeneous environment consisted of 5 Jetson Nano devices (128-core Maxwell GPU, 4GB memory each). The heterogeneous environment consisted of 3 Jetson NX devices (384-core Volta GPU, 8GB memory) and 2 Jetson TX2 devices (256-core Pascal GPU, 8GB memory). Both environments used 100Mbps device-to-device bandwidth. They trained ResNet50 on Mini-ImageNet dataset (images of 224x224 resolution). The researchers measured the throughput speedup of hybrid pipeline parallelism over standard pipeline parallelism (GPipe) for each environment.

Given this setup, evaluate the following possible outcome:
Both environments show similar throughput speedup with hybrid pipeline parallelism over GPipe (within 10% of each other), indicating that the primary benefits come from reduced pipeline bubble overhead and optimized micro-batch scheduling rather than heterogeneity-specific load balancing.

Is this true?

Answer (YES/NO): NO